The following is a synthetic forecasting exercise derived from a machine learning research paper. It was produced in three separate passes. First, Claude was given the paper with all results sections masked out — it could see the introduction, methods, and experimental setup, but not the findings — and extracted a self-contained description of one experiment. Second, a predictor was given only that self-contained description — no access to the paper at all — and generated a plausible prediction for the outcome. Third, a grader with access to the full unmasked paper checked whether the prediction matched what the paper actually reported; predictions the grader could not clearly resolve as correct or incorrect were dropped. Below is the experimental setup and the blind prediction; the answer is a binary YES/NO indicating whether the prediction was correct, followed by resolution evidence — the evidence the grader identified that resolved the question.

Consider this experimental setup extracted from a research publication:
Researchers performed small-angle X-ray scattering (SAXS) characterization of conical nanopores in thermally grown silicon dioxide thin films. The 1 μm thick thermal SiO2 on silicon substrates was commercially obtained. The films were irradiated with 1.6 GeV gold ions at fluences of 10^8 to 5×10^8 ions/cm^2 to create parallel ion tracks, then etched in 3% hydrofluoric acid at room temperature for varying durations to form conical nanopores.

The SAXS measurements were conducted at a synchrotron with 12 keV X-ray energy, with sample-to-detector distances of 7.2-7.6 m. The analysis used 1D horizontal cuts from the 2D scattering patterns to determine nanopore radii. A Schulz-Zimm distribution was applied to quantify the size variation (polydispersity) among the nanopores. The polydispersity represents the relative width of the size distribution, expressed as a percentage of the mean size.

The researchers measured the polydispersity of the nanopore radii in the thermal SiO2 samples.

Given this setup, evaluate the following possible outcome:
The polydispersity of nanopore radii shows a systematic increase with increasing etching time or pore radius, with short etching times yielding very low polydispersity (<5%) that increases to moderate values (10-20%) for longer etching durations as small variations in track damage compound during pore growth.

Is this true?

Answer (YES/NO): NO